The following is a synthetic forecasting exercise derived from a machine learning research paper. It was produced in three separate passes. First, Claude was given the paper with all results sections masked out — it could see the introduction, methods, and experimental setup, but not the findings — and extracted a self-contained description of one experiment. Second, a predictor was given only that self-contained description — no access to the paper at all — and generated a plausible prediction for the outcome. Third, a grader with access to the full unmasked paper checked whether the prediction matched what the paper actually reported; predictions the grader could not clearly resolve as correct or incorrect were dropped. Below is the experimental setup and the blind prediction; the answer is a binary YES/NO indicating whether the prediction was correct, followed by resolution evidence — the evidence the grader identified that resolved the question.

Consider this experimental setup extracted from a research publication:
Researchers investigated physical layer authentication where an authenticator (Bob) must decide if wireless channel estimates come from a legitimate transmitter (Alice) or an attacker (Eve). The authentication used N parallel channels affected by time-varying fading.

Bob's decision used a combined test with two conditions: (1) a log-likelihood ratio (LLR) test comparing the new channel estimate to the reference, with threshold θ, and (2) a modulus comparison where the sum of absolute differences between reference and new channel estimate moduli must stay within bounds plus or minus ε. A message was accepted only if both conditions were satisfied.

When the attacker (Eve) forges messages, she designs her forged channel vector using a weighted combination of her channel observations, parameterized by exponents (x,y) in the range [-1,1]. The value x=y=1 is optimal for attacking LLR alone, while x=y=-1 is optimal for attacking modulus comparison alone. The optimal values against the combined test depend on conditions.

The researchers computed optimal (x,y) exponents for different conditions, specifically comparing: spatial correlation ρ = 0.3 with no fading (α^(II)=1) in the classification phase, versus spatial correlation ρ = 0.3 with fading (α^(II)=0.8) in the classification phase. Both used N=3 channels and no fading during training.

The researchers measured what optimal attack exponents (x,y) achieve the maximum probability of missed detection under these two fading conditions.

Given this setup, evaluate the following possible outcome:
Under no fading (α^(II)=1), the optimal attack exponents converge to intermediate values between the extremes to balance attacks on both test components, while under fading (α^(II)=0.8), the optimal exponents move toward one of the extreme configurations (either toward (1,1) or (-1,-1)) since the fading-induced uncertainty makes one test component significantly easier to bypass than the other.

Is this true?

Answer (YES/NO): NO